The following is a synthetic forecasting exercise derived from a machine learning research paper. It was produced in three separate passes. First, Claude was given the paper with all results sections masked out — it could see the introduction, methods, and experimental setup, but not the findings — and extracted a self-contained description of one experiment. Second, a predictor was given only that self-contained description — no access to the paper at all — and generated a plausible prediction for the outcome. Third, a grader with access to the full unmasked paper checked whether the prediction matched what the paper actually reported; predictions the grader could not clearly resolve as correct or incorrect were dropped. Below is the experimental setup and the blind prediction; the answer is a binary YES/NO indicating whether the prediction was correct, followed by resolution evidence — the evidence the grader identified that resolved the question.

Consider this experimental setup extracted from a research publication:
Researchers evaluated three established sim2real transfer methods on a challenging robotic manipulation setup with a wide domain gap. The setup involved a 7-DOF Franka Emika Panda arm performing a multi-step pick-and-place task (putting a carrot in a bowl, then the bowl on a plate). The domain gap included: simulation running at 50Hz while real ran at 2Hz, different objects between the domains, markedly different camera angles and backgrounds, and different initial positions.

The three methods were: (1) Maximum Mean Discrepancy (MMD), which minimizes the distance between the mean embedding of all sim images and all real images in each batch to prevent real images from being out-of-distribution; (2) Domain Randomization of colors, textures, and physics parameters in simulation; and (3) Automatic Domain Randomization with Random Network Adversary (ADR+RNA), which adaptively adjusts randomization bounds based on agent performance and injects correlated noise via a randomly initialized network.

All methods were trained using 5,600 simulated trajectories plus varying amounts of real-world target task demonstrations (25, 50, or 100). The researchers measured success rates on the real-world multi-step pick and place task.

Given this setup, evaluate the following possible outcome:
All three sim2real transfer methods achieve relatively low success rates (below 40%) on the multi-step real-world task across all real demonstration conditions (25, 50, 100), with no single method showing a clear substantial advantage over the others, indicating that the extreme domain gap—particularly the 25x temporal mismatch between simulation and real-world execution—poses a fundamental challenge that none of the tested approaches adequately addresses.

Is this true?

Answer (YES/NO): NO